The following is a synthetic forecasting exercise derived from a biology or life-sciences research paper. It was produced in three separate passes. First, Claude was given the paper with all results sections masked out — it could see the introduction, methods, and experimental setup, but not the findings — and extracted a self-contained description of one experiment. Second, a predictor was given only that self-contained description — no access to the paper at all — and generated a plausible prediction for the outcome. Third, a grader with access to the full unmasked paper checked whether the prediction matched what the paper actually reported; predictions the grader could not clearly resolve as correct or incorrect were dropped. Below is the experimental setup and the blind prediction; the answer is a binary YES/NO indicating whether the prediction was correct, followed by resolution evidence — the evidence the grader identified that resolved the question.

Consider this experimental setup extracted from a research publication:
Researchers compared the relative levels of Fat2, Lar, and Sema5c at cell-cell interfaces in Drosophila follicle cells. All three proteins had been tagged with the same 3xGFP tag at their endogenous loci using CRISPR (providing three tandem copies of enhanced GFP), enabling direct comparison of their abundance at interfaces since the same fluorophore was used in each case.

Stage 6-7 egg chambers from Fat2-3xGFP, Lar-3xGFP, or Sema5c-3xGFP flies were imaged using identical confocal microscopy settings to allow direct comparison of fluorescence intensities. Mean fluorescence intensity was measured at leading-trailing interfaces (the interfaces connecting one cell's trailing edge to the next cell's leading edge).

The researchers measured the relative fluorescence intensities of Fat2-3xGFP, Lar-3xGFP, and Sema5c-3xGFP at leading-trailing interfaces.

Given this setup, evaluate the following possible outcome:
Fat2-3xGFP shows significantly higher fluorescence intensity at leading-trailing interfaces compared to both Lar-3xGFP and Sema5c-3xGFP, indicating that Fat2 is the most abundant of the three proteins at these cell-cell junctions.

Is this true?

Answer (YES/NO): NO